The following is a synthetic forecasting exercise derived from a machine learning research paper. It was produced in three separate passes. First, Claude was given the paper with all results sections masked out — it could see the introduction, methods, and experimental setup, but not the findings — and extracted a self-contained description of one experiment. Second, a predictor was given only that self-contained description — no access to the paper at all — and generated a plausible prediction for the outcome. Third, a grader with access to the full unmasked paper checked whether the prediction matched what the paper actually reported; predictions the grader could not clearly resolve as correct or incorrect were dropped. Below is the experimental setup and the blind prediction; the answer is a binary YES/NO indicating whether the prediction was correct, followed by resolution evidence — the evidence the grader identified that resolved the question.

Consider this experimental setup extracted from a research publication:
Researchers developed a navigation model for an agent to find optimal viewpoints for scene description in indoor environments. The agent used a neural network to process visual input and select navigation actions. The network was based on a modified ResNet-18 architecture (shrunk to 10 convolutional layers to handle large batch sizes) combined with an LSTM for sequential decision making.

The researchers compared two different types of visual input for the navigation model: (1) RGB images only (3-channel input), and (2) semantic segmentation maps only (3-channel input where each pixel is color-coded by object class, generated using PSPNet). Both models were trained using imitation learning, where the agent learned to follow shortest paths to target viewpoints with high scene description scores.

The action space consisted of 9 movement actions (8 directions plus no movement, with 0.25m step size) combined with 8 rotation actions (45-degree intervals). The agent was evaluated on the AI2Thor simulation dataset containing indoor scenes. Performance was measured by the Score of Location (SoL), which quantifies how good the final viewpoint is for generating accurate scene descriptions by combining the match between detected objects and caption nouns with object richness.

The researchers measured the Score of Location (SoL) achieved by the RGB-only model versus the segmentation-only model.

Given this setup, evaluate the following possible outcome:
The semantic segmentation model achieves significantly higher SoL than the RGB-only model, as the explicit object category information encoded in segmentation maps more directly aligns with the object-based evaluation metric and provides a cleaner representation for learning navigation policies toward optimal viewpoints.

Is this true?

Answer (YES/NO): NO